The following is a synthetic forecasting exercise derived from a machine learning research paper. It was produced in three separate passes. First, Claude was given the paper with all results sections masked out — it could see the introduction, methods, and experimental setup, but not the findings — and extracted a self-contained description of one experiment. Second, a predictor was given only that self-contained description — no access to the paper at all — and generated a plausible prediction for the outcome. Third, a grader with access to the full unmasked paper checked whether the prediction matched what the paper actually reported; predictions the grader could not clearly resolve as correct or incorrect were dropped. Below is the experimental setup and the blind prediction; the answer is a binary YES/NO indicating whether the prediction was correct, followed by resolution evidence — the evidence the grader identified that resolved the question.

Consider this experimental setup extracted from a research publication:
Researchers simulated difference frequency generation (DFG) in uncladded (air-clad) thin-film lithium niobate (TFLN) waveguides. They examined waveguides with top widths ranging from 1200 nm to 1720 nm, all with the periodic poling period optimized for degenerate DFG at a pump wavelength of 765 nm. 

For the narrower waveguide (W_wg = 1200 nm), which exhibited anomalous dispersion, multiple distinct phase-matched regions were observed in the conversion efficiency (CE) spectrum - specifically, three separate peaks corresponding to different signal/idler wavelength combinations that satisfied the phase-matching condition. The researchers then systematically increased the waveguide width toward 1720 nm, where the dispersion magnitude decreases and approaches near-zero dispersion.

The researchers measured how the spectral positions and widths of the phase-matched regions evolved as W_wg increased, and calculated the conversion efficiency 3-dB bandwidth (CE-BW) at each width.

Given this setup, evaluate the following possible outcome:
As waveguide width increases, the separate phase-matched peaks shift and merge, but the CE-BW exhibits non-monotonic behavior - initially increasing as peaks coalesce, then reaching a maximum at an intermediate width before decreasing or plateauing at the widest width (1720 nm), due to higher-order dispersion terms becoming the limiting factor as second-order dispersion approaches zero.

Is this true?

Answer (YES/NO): NO